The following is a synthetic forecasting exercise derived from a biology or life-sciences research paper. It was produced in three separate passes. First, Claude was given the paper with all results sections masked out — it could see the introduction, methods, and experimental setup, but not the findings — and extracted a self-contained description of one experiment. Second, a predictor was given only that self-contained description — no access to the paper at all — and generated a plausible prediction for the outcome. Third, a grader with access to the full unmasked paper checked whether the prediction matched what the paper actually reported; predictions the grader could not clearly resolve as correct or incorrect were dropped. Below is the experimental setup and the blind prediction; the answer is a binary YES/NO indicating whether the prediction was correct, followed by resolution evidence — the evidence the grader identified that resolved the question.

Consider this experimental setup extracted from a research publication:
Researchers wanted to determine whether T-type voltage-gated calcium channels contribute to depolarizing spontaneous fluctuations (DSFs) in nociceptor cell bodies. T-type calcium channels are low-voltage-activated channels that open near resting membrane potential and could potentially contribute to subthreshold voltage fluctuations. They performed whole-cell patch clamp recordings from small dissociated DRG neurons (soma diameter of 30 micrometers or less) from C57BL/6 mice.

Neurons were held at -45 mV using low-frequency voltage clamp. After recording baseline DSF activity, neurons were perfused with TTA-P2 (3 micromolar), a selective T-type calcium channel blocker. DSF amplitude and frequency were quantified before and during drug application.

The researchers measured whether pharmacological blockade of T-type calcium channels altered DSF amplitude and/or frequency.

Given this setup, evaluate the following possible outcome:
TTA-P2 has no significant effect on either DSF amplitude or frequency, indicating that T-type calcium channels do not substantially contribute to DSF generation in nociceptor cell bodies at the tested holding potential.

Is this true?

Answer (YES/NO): YES